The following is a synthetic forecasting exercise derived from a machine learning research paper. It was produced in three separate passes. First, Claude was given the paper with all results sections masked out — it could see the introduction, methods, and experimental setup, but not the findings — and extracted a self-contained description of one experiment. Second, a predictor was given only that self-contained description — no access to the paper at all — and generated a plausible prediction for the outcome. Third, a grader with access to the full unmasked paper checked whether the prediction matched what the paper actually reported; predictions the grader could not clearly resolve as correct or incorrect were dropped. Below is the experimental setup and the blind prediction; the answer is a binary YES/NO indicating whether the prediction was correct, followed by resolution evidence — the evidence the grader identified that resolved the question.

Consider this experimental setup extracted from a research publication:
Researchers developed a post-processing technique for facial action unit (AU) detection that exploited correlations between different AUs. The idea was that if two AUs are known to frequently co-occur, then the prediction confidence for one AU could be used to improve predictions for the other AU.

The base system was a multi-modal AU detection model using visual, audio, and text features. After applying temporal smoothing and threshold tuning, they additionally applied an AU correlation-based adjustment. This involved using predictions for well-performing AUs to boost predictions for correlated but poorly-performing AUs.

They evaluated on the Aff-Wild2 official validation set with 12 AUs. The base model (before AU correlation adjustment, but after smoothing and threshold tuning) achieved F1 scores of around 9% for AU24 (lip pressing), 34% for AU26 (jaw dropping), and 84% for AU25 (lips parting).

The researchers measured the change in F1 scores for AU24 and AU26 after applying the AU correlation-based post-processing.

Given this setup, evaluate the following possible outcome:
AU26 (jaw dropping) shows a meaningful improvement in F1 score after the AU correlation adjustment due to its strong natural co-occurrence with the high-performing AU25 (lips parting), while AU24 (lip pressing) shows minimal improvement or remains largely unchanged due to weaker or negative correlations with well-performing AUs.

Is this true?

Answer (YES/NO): NO